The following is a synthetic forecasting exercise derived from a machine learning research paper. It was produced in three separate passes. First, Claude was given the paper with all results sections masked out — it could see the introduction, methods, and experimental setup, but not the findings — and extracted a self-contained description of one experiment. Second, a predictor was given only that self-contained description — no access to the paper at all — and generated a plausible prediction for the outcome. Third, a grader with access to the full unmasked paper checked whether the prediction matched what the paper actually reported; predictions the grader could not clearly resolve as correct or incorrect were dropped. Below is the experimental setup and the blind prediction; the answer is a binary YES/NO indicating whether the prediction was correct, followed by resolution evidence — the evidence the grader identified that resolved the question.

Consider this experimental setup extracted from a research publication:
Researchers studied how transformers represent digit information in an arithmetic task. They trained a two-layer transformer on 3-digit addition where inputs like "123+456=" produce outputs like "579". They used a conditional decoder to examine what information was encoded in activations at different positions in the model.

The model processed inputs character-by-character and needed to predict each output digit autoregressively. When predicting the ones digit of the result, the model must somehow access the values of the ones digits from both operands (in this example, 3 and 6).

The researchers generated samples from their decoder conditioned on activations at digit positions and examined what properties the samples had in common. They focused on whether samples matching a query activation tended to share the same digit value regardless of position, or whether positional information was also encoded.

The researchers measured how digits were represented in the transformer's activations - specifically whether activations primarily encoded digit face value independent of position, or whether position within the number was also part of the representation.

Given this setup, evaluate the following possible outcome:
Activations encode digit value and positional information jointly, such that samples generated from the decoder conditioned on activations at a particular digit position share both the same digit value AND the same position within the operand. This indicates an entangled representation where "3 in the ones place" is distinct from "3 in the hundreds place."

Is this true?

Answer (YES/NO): YES